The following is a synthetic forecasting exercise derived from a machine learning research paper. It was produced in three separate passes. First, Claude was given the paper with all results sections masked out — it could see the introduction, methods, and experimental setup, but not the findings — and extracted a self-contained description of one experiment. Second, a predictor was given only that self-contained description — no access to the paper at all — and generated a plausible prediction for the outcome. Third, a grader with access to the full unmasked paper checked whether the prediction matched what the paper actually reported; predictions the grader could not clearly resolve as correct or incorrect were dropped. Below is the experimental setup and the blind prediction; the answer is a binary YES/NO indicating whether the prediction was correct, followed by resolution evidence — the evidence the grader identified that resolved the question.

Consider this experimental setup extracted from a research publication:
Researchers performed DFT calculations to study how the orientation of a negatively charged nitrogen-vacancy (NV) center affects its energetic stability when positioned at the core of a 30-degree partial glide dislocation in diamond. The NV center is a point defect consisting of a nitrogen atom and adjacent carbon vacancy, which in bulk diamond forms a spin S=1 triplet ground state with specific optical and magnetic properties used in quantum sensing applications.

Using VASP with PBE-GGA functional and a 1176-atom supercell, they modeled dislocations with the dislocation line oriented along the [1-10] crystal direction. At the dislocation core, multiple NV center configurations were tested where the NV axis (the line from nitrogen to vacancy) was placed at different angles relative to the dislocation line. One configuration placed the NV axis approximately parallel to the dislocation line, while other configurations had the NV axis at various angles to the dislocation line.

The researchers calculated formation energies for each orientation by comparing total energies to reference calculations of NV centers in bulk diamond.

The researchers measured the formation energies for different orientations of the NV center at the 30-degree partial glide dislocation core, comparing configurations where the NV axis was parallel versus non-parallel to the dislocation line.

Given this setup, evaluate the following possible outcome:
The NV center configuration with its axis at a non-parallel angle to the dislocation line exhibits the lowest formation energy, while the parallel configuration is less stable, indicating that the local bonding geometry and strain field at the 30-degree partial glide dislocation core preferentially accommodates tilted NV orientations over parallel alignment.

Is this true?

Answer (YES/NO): NO